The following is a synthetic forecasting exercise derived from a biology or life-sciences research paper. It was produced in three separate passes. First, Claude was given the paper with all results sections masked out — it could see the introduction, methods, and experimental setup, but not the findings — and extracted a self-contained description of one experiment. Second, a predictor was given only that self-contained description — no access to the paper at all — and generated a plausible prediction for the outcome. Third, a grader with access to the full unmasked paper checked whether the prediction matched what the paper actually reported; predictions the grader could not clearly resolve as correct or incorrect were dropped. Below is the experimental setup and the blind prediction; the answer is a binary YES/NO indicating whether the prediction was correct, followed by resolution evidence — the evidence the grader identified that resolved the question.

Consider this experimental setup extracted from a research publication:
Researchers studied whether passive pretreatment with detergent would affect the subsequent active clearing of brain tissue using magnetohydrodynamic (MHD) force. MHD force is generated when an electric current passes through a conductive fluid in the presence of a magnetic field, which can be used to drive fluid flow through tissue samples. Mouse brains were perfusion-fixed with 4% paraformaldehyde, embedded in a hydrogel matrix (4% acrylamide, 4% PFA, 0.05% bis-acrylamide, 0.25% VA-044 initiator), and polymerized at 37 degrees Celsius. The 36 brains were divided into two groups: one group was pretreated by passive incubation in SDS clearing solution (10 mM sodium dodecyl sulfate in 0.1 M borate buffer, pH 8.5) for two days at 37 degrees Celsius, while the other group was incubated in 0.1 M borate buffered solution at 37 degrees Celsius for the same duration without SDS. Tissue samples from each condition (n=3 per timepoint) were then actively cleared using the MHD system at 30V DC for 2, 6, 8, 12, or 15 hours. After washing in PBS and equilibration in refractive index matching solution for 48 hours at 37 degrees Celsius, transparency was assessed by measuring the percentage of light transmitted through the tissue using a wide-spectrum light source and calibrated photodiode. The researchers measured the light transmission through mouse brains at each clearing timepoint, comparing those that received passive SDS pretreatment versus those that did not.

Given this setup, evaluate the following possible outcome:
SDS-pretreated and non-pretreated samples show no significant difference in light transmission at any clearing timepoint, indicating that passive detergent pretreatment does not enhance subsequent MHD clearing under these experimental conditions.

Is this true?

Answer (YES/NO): NO